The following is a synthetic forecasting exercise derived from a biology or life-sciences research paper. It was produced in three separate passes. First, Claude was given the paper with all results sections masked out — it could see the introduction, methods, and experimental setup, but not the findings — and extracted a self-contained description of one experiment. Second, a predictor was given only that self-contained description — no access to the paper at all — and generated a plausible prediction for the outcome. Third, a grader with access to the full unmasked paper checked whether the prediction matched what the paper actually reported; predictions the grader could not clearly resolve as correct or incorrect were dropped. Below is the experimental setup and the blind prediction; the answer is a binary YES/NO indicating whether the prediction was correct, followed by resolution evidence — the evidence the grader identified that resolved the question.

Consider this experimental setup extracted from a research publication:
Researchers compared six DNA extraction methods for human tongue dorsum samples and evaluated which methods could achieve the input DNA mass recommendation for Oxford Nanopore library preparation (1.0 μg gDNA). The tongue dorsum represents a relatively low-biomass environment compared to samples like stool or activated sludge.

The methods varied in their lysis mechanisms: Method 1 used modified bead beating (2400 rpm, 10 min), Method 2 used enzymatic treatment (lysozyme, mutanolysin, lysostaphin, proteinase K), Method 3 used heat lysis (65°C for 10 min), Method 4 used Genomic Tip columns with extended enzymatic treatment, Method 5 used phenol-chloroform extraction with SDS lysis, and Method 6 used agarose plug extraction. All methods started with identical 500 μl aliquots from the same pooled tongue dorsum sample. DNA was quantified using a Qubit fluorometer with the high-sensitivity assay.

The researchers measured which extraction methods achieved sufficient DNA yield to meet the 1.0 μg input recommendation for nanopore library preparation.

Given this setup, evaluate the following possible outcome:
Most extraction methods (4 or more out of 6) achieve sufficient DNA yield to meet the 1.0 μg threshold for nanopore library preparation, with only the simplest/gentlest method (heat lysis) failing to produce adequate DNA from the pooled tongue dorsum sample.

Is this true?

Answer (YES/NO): NO